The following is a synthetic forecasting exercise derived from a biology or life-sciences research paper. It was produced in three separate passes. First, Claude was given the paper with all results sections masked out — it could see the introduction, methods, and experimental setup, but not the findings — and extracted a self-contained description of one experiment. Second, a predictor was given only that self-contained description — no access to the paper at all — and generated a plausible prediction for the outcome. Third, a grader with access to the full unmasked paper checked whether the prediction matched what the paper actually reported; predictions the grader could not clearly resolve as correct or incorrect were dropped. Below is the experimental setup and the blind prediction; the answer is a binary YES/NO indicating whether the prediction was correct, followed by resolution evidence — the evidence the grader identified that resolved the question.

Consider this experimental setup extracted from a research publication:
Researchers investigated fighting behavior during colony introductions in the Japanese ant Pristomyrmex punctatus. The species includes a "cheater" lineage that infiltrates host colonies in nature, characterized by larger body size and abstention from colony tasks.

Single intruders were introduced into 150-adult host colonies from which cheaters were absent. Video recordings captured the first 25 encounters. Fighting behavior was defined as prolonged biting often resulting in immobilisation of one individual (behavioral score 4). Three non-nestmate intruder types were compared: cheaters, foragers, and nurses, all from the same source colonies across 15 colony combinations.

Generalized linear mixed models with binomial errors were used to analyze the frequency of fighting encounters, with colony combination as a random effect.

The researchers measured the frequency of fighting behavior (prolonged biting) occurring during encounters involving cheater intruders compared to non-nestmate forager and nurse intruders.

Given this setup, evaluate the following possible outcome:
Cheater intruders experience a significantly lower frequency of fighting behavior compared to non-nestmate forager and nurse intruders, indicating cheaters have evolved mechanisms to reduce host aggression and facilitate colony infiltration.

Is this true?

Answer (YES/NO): NO